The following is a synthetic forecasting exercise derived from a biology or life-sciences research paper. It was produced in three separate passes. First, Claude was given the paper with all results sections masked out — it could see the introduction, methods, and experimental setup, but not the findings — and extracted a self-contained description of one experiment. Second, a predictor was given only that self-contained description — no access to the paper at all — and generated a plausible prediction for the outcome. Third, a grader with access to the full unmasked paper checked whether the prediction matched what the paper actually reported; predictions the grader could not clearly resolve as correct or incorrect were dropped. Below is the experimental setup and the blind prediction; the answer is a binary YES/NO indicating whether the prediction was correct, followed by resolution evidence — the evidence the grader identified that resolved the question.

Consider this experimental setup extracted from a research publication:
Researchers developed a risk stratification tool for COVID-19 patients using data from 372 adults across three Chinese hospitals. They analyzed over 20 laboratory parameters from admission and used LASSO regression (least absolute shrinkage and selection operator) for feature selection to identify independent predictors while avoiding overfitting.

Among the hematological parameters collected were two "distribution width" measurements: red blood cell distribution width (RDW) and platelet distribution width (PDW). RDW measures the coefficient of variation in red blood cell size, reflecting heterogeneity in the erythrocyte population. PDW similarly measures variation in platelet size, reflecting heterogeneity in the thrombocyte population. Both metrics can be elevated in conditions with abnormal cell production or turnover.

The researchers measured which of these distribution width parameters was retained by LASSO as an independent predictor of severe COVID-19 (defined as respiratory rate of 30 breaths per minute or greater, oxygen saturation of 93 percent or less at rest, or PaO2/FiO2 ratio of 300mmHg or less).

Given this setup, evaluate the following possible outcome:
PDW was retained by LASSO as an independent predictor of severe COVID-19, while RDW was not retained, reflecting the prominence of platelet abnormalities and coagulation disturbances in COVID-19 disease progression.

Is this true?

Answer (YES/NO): NO